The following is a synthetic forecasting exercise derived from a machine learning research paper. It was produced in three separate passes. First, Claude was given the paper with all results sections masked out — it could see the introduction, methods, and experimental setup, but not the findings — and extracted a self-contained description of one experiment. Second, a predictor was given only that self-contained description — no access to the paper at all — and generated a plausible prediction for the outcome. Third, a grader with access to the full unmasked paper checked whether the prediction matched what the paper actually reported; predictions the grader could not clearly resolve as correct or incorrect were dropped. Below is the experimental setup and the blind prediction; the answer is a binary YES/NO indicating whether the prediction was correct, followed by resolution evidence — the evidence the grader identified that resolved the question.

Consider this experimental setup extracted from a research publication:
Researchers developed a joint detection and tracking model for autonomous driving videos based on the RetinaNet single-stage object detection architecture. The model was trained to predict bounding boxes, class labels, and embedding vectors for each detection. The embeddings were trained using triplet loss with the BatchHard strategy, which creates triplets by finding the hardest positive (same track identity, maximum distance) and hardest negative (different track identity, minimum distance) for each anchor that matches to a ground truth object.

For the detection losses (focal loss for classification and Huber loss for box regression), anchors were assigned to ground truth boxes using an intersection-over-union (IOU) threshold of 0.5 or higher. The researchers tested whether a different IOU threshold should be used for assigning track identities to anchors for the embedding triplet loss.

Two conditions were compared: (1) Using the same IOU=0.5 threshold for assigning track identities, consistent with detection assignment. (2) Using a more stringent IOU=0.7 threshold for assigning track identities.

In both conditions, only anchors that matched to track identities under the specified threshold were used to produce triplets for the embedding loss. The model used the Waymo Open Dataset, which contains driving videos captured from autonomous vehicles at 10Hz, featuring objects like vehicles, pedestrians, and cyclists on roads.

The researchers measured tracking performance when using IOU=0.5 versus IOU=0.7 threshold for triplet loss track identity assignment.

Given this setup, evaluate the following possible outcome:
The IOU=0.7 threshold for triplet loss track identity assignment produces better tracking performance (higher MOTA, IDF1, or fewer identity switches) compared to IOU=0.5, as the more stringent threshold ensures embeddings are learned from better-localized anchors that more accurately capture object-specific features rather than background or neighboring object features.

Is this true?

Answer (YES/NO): YES